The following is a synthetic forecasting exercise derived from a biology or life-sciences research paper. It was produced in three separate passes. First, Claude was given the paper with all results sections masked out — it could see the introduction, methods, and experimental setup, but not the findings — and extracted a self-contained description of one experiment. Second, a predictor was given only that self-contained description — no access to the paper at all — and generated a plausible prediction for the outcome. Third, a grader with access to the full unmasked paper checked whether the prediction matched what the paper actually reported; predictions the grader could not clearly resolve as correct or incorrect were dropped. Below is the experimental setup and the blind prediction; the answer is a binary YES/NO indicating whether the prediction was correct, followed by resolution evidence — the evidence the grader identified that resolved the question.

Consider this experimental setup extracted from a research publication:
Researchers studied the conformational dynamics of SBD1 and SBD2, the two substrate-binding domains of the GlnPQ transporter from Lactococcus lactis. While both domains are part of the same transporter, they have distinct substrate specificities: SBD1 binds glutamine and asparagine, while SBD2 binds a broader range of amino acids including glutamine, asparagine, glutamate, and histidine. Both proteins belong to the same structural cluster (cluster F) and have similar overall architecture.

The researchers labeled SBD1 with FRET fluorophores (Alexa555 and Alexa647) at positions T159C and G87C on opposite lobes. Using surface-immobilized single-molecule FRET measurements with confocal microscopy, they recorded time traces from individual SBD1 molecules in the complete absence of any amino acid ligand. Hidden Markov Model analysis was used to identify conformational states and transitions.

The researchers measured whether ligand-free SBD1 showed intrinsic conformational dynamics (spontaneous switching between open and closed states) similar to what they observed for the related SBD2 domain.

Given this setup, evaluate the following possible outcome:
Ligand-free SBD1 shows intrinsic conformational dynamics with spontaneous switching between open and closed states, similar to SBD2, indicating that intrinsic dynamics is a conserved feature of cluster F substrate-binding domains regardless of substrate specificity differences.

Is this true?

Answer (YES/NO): YES